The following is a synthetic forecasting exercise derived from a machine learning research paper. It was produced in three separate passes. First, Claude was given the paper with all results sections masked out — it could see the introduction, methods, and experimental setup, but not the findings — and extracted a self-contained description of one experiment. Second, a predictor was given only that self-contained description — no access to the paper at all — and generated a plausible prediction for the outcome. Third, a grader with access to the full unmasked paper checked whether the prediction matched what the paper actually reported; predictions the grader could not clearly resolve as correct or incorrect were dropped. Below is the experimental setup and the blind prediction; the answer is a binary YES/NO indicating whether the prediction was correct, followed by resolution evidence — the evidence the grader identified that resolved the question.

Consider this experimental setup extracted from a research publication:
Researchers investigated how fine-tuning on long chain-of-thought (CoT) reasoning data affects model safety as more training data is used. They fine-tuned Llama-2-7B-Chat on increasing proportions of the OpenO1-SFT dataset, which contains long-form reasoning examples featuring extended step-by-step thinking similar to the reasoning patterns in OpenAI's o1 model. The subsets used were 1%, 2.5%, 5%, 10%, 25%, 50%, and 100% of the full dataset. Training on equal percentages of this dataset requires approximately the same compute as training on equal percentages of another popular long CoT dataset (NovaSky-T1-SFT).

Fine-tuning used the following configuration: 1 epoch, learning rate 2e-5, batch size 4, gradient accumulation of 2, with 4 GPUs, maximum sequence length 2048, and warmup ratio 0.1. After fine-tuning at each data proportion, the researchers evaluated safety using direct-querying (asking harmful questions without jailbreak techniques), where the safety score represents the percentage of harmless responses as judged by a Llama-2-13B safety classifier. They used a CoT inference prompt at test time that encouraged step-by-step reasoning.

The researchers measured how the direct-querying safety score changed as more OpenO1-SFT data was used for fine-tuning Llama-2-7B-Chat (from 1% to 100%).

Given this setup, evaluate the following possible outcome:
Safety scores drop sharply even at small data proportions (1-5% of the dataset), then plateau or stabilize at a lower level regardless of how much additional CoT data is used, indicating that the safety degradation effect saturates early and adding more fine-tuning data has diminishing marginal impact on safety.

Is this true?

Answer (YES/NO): NO